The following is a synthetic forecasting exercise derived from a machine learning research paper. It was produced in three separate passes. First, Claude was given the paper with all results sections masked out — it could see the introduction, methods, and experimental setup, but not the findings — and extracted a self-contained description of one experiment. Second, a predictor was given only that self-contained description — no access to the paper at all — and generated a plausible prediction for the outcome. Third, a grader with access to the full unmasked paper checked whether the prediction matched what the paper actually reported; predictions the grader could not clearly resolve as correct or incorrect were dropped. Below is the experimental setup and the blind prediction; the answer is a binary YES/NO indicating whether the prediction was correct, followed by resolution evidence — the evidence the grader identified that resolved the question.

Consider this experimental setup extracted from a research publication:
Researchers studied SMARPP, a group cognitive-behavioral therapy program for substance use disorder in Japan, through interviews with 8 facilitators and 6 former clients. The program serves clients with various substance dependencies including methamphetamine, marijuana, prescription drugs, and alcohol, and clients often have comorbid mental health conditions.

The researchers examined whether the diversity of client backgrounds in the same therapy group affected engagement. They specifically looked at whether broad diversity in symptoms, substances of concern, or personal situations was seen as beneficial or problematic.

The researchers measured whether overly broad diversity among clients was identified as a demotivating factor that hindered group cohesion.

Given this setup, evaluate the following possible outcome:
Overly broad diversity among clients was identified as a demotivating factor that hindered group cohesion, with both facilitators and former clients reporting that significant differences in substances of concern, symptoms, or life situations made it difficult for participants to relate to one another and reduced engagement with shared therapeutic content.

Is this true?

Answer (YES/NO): NO